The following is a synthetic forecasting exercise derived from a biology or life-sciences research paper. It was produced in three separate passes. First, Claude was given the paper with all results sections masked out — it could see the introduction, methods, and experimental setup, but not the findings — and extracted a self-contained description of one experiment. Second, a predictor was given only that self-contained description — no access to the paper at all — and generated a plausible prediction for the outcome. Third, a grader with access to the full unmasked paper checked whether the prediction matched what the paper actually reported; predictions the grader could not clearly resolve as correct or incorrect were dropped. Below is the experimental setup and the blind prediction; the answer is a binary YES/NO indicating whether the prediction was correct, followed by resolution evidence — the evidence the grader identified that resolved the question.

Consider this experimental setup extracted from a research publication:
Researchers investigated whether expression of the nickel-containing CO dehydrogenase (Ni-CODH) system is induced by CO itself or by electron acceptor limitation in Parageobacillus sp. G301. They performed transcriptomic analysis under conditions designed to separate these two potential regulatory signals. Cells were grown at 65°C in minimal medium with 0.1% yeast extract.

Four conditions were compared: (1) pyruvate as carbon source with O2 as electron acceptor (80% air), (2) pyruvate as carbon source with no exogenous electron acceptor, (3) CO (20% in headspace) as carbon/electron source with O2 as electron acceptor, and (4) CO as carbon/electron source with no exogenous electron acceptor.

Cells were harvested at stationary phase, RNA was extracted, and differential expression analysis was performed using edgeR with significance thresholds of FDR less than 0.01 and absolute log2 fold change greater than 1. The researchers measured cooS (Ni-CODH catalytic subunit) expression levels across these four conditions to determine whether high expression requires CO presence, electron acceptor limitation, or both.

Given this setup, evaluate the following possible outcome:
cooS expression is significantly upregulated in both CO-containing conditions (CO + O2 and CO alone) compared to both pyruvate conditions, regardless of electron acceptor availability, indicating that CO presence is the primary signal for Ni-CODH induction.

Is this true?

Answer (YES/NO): NO